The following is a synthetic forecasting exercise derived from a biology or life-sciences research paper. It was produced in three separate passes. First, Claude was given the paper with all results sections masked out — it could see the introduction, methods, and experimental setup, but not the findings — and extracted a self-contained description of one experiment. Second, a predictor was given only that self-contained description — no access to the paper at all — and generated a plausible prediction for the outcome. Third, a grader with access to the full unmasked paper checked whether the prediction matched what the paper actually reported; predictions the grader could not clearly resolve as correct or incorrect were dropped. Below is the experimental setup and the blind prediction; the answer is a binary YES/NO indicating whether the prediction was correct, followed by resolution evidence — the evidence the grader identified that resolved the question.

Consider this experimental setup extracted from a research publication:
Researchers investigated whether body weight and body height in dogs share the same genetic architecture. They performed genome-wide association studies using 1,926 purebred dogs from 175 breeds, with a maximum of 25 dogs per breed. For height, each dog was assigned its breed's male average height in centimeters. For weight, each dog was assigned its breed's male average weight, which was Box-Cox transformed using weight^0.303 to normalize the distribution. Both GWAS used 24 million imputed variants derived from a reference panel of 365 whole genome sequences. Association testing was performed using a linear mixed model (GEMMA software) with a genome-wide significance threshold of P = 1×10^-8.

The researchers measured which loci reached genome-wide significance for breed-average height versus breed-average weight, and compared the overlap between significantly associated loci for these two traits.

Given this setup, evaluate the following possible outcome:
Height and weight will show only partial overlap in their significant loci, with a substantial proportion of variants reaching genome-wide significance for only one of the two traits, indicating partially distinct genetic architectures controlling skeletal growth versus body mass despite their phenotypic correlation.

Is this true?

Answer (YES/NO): NO